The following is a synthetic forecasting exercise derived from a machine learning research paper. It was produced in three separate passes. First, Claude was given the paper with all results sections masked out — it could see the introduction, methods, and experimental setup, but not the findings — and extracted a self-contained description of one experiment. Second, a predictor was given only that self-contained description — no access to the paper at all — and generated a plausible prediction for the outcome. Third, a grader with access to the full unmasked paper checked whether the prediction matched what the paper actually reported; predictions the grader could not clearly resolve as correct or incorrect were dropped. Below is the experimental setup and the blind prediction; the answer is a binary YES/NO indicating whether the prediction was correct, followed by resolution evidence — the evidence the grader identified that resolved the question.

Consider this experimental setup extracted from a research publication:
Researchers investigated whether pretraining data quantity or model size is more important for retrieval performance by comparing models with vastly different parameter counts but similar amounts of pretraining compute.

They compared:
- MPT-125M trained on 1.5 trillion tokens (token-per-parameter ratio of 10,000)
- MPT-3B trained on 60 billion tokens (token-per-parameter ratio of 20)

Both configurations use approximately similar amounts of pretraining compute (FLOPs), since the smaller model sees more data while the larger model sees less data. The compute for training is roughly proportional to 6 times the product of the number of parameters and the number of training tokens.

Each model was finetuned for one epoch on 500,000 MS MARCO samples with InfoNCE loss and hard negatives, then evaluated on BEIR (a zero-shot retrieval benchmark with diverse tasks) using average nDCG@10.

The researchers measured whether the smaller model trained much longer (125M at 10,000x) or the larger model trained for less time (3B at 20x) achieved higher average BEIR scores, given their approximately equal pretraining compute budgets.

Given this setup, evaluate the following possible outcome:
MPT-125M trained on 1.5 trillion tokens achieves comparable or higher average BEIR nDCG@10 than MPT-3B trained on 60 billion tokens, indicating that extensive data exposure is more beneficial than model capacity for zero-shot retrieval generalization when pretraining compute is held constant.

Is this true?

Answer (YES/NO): YES